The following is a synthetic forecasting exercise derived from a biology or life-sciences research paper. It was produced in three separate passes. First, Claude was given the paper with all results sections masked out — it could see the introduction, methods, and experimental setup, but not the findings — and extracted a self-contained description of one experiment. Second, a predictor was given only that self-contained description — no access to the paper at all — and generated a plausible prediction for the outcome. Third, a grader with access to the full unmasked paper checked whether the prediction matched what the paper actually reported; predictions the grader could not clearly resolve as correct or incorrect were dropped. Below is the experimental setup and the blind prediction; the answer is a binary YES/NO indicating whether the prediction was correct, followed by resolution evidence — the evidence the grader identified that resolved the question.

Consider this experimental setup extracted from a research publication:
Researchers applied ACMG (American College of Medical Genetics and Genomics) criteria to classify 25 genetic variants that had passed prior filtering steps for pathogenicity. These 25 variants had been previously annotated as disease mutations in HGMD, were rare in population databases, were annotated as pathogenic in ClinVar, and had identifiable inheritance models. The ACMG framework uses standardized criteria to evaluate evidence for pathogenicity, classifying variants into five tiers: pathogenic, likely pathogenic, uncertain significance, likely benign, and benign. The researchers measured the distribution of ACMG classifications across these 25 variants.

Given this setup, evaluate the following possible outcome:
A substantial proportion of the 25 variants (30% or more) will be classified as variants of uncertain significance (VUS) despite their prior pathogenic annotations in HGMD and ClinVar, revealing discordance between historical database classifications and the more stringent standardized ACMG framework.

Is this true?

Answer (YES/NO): NO